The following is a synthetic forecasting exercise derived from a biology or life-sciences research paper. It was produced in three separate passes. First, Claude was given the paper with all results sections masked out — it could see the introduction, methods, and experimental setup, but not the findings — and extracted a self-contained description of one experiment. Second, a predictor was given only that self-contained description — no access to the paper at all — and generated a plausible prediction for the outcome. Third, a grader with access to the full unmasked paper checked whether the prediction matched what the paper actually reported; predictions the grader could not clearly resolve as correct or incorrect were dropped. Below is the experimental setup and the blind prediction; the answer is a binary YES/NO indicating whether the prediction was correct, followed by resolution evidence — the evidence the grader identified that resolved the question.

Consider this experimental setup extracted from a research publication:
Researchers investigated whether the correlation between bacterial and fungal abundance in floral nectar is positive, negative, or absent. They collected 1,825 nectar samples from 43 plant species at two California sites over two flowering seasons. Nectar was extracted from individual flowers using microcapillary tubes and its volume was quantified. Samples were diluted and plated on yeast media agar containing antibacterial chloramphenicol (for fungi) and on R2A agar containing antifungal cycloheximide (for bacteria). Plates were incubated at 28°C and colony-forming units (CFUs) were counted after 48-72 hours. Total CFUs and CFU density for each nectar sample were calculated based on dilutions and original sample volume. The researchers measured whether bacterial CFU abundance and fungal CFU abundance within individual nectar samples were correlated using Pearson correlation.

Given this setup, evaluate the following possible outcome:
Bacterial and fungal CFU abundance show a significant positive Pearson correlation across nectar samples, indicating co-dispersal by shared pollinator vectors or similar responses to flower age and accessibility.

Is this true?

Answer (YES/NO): YES